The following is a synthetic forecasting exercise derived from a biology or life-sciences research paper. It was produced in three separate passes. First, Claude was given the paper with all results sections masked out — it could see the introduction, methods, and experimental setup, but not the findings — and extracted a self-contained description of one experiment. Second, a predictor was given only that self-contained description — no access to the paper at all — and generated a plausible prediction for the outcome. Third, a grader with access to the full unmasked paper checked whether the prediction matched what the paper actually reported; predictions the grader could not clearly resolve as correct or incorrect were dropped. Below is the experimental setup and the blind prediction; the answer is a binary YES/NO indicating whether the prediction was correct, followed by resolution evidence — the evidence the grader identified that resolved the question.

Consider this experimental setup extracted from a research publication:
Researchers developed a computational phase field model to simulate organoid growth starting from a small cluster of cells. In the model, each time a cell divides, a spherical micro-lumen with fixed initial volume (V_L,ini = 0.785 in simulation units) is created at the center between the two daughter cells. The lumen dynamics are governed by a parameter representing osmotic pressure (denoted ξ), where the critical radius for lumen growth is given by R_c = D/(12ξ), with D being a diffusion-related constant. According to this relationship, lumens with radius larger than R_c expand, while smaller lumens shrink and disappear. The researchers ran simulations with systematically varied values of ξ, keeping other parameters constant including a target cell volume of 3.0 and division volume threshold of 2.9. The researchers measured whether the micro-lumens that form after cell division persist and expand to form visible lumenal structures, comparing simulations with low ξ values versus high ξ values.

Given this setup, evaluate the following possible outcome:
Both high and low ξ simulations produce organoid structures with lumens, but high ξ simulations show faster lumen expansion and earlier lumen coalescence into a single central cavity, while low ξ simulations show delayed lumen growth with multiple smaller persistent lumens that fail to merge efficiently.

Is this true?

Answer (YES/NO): NO